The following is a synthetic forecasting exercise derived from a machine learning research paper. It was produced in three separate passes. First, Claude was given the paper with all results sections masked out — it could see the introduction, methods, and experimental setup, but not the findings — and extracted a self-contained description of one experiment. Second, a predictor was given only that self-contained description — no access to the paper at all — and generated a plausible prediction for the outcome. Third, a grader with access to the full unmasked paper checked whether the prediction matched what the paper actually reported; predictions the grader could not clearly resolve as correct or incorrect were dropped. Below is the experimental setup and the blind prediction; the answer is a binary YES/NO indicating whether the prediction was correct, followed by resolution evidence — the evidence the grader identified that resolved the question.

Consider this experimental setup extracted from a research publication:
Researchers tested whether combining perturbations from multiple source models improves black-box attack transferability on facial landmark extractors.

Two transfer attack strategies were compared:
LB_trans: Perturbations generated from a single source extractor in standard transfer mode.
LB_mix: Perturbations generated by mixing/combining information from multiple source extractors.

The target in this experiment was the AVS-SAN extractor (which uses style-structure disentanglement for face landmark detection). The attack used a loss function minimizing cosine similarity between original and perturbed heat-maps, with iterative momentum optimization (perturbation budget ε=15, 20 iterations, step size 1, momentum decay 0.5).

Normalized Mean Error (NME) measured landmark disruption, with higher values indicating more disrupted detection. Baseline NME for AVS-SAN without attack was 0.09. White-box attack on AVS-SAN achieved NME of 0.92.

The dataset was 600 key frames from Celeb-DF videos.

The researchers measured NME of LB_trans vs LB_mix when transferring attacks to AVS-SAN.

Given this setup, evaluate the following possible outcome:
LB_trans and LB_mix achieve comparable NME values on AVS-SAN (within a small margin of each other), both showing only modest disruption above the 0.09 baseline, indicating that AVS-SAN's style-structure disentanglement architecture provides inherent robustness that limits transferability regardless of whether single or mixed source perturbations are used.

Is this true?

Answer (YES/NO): NO